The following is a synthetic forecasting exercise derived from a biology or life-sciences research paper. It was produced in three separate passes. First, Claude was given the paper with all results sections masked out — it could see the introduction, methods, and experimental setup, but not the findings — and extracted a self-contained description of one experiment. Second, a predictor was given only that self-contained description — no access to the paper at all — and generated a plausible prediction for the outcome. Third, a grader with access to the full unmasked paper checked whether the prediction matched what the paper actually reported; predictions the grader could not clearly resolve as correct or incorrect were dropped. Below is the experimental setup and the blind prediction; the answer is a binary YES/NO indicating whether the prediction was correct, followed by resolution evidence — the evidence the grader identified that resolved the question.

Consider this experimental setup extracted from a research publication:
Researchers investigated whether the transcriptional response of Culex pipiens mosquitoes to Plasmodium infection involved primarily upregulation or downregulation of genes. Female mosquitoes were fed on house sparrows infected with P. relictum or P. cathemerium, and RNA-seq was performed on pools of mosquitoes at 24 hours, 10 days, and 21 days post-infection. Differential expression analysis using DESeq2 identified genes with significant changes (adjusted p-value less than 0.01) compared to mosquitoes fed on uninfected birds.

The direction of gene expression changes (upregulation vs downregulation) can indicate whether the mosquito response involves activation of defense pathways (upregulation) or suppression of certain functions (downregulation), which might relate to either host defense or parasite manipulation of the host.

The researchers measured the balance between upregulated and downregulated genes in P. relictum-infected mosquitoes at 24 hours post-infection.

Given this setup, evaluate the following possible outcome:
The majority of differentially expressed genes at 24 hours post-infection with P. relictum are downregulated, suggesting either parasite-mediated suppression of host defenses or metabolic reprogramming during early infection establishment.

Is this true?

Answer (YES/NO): YES